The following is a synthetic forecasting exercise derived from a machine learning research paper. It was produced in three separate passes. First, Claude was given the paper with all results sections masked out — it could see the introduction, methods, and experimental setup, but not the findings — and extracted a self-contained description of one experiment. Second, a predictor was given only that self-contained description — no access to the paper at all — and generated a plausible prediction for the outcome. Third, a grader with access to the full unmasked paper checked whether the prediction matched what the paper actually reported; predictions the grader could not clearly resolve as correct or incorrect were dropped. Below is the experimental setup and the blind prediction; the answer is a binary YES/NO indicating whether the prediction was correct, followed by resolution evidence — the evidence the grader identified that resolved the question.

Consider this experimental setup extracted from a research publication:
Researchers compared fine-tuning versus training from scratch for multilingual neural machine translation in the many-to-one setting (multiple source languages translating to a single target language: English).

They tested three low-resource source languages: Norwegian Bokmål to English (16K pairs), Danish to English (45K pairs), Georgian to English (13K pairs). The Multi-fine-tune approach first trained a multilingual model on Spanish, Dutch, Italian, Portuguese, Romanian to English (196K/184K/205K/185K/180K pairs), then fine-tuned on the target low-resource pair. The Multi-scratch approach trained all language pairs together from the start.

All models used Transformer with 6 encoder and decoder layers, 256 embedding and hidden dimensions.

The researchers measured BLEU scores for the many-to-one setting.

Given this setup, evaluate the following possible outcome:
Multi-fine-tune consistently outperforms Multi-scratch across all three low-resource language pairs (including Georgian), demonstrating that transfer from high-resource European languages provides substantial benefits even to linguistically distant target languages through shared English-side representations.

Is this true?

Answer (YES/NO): NO